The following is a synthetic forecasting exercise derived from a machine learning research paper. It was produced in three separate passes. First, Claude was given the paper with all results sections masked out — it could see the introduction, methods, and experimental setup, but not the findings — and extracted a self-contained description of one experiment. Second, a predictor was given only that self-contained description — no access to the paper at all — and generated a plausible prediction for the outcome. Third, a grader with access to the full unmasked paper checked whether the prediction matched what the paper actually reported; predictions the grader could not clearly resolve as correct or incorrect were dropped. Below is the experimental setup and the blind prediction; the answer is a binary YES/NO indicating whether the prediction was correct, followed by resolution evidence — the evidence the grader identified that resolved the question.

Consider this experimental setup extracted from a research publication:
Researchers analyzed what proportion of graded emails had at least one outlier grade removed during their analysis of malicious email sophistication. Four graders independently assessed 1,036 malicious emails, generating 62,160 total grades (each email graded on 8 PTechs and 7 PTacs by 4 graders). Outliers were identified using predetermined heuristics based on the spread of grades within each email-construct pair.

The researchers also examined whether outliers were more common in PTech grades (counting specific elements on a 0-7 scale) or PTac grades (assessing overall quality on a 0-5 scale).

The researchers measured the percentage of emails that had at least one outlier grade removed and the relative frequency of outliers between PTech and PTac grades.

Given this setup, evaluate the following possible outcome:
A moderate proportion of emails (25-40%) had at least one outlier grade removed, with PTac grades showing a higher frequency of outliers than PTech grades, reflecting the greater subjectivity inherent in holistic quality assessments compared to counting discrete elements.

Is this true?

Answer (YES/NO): NO